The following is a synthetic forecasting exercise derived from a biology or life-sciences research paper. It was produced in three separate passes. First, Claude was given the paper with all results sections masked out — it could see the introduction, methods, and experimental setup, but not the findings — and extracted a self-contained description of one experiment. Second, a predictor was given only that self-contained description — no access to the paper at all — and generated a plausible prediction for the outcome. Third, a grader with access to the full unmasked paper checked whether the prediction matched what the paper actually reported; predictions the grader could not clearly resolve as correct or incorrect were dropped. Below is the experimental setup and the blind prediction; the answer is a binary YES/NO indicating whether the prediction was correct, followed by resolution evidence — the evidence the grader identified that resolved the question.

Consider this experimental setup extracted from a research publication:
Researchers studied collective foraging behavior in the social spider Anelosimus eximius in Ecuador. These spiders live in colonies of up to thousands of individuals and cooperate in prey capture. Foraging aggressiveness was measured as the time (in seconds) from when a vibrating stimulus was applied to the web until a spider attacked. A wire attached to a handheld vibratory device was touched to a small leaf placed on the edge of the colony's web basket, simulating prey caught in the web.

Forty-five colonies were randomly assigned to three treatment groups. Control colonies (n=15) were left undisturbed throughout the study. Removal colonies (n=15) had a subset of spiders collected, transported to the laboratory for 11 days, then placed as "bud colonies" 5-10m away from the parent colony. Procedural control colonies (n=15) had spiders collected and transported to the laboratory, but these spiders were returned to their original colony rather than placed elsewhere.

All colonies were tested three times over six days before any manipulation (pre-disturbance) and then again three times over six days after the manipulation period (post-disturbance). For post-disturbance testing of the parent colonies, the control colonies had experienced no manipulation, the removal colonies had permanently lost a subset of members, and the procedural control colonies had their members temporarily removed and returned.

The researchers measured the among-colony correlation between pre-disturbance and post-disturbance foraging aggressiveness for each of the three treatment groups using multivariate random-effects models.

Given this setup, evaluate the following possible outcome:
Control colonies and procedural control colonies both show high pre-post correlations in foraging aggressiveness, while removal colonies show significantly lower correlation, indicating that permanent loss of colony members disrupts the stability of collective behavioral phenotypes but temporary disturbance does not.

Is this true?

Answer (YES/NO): NO